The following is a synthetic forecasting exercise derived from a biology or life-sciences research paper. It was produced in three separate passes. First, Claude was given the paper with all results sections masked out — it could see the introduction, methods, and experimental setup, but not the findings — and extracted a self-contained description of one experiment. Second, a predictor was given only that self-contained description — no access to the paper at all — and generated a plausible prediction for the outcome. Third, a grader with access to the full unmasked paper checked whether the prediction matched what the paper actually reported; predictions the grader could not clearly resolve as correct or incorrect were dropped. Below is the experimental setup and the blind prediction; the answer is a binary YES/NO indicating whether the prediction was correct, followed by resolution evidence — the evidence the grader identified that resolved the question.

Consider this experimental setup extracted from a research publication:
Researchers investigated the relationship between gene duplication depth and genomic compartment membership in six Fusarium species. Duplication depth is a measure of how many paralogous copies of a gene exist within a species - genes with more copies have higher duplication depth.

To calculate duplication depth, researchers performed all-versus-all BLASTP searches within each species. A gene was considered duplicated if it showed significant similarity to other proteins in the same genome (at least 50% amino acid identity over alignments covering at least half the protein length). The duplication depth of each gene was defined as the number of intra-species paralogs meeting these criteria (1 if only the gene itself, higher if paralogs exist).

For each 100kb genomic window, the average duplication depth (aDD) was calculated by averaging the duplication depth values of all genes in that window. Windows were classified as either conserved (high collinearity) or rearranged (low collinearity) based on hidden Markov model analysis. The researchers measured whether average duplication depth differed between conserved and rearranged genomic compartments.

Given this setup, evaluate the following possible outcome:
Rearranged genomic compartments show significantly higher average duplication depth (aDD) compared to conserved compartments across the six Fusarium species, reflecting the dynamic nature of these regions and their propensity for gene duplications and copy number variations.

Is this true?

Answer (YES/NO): YES